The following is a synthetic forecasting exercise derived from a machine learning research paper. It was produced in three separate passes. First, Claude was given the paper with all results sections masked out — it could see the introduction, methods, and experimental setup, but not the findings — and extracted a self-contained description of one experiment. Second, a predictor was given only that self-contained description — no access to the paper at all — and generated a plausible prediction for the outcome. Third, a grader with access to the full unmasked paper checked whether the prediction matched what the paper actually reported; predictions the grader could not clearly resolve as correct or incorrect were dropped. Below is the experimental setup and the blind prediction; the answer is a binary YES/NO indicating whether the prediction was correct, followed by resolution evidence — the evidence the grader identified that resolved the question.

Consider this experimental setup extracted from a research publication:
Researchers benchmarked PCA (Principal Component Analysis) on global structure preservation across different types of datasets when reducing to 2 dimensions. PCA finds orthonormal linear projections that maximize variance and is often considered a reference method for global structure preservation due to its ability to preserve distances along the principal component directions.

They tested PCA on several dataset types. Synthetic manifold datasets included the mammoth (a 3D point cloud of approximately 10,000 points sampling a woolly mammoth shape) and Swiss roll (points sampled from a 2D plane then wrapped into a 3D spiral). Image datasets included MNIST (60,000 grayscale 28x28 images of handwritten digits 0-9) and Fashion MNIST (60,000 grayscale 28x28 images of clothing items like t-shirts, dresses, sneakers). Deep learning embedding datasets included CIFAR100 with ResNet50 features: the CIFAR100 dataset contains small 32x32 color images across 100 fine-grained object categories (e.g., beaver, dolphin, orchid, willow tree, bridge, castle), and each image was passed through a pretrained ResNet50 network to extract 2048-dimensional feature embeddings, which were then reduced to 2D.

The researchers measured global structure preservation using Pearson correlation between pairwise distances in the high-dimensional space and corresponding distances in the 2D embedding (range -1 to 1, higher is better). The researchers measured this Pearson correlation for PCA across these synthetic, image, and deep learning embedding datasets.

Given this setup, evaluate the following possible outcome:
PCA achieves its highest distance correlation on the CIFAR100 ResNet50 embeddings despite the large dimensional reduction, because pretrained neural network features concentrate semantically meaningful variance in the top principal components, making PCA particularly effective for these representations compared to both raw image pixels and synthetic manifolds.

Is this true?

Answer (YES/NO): NO